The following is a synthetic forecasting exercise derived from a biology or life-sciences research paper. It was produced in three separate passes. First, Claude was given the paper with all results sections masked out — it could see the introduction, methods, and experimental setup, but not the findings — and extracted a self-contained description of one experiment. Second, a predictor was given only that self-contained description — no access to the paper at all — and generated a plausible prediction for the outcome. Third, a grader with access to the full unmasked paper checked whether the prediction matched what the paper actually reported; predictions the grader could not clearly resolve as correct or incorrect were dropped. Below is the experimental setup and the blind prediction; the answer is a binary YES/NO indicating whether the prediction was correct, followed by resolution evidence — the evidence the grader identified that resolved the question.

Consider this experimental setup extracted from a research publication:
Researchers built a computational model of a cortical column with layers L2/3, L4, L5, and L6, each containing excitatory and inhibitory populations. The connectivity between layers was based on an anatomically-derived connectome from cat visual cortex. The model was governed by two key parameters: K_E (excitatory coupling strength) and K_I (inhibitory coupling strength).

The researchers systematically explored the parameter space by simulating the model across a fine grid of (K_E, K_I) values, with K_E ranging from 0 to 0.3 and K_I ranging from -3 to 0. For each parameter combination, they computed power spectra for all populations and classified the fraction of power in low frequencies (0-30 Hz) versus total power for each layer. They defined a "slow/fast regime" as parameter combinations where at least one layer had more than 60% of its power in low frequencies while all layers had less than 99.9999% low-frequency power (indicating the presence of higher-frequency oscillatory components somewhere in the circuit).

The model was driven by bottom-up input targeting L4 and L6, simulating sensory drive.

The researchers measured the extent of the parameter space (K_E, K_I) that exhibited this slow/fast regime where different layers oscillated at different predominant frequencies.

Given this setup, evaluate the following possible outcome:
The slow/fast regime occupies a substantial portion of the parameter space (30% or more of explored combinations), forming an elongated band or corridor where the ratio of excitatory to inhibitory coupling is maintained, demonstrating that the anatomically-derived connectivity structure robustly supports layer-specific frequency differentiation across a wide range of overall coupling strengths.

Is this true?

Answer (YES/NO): NO